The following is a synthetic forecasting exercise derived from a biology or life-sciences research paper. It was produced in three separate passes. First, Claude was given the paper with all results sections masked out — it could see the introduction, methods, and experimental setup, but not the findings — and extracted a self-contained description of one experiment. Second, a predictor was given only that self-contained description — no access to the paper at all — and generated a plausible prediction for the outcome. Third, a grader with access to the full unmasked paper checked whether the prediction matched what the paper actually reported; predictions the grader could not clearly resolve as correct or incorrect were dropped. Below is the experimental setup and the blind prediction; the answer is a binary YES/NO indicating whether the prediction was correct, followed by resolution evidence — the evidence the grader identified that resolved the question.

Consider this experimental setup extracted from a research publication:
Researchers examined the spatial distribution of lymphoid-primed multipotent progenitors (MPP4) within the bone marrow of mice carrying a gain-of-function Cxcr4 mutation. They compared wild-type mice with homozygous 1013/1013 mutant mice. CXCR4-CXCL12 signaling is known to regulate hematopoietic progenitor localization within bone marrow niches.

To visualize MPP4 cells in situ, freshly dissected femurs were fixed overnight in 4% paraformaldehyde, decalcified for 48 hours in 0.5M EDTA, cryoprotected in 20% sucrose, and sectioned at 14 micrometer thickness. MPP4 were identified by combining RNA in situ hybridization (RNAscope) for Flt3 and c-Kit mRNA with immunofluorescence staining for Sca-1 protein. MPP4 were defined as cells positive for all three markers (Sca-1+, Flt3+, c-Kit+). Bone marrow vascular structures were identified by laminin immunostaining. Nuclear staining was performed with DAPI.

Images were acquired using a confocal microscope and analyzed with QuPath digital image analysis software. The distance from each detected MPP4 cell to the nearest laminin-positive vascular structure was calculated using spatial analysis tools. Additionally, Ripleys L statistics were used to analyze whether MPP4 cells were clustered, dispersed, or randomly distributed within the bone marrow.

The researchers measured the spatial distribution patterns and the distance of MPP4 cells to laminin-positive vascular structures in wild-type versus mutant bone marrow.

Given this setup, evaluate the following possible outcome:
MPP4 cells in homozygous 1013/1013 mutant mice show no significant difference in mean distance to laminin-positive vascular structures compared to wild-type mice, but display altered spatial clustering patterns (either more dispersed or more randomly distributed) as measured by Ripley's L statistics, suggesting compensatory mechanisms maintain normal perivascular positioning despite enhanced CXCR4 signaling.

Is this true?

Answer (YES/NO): NO